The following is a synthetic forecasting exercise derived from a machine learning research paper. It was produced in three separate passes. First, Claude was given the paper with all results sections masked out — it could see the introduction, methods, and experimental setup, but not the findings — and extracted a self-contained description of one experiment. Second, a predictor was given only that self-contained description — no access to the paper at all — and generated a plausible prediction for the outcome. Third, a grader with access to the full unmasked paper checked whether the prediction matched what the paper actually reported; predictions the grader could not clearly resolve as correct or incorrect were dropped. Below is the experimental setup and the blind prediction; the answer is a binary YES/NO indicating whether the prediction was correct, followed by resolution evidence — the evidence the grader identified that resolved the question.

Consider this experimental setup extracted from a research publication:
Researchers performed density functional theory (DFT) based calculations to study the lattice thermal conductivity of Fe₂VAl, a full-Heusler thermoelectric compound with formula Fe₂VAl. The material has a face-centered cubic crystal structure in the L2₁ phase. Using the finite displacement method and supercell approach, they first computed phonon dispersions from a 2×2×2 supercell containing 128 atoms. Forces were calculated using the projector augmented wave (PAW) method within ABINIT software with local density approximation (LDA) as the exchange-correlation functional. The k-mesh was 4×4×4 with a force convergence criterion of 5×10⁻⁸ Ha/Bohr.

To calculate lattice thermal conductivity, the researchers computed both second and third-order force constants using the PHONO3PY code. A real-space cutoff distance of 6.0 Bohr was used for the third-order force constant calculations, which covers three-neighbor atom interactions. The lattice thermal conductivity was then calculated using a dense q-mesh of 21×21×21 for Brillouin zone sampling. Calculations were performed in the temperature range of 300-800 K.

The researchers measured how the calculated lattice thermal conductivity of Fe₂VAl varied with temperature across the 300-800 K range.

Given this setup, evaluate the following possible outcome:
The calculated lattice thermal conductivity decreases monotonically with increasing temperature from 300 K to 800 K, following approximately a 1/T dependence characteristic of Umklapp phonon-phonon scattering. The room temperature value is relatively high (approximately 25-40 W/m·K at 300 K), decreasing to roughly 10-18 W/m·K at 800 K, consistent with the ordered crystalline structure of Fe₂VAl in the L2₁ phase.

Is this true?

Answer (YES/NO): NO